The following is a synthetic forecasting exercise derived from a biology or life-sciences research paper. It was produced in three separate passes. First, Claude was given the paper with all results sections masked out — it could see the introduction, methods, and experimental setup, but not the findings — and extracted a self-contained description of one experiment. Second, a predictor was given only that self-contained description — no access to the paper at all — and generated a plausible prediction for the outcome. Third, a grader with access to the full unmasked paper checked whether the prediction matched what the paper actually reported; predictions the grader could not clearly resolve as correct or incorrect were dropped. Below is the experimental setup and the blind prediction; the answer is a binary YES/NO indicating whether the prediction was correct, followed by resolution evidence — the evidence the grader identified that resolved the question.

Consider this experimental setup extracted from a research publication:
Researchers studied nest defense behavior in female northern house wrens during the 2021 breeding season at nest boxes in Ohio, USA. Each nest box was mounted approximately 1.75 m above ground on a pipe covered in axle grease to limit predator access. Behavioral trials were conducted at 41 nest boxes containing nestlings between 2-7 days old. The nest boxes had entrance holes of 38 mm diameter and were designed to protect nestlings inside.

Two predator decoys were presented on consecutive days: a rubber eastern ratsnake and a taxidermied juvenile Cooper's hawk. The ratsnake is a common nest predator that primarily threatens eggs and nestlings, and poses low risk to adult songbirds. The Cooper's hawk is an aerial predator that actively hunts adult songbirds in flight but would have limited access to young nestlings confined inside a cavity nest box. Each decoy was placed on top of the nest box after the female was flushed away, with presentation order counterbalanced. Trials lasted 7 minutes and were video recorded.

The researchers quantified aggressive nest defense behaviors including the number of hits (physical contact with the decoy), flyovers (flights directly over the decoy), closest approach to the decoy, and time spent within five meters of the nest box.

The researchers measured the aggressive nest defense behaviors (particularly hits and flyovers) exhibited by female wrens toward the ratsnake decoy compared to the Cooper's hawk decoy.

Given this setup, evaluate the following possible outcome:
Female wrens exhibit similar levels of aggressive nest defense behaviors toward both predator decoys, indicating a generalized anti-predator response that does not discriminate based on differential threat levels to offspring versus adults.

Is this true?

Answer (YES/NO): NO